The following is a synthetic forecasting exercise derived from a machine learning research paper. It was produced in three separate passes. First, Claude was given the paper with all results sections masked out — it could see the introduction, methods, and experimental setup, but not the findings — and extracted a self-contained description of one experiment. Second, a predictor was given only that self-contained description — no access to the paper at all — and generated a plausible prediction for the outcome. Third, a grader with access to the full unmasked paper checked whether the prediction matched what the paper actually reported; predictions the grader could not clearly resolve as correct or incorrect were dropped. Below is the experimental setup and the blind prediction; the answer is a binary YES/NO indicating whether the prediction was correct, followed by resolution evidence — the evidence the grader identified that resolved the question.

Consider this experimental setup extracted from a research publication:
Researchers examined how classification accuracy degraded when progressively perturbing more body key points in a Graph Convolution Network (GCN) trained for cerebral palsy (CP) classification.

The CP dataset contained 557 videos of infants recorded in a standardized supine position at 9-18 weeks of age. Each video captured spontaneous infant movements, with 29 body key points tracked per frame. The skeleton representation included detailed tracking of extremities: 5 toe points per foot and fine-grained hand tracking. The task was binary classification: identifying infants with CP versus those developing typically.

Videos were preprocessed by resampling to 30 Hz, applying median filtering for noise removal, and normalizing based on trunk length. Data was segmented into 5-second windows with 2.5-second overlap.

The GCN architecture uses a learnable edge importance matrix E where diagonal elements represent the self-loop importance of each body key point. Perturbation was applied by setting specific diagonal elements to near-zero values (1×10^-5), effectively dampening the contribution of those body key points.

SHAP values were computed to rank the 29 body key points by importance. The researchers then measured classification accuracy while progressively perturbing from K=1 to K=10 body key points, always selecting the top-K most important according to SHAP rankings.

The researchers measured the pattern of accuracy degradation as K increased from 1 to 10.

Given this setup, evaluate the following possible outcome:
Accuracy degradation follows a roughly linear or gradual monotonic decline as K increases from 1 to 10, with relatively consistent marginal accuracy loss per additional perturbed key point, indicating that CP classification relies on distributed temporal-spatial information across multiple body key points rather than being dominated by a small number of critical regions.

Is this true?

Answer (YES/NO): NO